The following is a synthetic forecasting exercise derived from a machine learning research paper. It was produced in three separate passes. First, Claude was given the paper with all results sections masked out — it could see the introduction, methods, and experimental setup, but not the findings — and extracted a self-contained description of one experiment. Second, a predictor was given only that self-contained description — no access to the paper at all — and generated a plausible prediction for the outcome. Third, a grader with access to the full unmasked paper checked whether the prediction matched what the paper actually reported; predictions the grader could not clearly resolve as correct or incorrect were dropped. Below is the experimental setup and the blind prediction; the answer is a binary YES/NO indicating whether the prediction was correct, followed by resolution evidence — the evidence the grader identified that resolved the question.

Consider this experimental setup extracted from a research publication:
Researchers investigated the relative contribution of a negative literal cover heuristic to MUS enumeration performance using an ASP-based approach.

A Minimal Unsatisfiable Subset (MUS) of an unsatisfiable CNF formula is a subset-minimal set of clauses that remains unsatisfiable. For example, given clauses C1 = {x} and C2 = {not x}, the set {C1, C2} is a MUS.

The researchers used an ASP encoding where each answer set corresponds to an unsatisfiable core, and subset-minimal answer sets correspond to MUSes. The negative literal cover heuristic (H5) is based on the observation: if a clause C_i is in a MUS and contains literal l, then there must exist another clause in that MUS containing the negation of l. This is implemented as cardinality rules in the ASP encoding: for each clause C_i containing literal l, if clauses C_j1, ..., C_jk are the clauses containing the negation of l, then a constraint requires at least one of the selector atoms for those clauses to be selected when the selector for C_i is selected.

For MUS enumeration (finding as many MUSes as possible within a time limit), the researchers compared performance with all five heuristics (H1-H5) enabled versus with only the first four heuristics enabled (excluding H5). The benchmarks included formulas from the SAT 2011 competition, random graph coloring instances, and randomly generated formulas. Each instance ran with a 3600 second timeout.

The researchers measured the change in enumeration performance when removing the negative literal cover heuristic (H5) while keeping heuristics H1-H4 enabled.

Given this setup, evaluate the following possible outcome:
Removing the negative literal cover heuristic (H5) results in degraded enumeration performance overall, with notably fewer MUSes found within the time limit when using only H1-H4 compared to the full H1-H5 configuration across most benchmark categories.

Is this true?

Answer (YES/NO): YES